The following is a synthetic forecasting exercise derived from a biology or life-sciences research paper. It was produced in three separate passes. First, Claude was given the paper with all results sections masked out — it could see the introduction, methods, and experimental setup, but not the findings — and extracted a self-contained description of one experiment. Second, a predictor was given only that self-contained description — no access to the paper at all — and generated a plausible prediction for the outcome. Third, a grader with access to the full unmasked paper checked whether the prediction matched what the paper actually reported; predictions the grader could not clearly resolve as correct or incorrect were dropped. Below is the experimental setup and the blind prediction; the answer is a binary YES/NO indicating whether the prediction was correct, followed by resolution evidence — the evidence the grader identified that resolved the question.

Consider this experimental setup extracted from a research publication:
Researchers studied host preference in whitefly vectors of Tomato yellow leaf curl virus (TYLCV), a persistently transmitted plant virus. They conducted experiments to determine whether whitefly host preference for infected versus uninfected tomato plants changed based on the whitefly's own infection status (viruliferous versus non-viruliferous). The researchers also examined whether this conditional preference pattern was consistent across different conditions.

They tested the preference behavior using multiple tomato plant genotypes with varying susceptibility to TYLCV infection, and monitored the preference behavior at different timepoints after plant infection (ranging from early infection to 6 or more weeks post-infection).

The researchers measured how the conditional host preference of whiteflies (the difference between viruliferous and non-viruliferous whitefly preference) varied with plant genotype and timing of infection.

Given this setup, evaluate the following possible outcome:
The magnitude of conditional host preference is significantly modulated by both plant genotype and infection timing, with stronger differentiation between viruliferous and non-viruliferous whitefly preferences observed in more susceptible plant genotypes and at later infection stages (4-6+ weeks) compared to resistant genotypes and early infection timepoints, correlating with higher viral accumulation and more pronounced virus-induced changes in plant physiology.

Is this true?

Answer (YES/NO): YES